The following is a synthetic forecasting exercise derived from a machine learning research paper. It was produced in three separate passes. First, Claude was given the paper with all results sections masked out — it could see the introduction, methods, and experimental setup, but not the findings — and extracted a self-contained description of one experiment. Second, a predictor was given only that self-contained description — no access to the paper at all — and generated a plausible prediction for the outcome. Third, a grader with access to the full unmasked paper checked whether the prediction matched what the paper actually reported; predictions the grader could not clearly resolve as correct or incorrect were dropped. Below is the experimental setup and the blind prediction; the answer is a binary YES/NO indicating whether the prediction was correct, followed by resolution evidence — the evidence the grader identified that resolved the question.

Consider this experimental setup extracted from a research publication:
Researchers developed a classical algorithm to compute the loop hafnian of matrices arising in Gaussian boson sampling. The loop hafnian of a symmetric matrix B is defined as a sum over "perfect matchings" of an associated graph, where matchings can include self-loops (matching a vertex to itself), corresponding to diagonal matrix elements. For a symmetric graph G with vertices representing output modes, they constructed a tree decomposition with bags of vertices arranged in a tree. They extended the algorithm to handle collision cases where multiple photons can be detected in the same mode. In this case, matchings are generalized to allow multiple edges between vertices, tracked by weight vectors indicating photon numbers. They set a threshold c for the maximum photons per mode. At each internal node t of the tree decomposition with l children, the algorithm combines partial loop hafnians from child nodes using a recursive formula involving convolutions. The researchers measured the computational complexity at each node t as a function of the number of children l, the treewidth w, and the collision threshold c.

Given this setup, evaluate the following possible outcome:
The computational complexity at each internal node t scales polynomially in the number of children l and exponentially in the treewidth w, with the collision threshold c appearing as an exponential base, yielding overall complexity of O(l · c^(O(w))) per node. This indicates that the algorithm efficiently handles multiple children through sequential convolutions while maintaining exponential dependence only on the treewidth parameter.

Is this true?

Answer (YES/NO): YES